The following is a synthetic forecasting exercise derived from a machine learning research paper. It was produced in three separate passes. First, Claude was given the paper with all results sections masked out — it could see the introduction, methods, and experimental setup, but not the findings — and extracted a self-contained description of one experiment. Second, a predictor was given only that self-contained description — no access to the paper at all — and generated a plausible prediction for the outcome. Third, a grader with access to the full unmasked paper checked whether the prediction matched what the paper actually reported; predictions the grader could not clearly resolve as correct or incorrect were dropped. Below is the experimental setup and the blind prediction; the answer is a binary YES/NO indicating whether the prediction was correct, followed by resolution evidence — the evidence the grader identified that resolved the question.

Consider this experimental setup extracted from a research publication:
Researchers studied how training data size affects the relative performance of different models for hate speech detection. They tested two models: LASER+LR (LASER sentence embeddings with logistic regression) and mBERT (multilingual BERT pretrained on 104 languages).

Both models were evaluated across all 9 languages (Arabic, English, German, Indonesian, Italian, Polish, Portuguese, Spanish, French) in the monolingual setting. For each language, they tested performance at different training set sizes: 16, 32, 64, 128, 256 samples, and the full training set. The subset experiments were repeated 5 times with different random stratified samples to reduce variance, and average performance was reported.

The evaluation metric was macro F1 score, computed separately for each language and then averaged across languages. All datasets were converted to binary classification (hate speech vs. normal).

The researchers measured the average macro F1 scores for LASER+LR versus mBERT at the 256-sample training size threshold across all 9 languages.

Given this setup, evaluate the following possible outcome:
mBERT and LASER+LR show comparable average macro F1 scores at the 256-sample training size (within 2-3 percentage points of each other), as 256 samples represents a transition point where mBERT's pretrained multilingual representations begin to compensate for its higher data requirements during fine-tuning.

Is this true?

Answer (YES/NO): NO